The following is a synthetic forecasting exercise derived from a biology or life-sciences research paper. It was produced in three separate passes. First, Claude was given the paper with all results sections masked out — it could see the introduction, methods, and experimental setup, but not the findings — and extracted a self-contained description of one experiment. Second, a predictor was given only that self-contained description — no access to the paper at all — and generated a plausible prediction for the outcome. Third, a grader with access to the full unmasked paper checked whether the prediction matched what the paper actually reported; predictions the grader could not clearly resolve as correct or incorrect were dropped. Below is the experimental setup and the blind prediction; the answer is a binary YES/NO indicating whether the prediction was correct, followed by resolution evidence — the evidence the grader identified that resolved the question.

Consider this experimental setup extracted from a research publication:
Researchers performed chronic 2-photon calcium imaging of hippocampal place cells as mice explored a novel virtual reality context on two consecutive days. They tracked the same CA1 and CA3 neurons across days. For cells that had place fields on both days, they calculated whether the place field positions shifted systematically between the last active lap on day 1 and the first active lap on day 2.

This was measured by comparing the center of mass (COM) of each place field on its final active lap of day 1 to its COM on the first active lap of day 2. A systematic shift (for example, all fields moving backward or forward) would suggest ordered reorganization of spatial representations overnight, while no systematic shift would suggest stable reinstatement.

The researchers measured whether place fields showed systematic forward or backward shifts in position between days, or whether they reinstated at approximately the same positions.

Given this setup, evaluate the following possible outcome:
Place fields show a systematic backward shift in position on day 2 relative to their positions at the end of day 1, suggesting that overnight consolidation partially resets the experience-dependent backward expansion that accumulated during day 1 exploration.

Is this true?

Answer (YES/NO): NO